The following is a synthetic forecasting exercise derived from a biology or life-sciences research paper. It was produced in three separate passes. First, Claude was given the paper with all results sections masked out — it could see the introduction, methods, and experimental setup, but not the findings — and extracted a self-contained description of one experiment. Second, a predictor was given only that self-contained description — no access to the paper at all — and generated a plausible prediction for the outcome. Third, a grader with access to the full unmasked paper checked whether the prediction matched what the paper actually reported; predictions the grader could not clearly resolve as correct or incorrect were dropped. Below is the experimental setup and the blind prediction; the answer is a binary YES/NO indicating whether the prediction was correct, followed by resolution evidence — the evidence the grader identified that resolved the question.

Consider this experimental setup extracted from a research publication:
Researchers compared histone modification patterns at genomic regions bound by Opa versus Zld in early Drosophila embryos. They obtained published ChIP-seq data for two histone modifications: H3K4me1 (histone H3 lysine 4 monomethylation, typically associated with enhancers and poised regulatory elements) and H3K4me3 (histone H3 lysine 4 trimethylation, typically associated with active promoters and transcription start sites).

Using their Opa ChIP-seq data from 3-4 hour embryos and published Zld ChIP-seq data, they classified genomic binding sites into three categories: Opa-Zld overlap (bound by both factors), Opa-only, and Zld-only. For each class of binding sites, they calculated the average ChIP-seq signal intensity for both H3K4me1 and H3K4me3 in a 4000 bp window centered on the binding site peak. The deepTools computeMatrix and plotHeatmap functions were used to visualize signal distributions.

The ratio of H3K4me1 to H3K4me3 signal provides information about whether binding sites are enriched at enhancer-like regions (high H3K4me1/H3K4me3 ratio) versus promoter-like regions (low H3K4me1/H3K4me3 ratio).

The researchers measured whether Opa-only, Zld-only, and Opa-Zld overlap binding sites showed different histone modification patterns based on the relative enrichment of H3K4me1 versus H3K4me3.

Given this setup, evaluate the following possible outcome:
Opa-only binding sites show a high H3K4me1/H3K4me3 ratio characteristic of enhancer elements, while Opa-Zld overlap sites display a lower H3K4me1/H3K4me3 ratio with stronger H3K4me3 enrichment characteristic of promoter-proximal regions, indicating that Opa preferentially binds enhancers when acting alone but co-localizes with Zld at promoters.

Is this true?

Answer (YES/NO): NO